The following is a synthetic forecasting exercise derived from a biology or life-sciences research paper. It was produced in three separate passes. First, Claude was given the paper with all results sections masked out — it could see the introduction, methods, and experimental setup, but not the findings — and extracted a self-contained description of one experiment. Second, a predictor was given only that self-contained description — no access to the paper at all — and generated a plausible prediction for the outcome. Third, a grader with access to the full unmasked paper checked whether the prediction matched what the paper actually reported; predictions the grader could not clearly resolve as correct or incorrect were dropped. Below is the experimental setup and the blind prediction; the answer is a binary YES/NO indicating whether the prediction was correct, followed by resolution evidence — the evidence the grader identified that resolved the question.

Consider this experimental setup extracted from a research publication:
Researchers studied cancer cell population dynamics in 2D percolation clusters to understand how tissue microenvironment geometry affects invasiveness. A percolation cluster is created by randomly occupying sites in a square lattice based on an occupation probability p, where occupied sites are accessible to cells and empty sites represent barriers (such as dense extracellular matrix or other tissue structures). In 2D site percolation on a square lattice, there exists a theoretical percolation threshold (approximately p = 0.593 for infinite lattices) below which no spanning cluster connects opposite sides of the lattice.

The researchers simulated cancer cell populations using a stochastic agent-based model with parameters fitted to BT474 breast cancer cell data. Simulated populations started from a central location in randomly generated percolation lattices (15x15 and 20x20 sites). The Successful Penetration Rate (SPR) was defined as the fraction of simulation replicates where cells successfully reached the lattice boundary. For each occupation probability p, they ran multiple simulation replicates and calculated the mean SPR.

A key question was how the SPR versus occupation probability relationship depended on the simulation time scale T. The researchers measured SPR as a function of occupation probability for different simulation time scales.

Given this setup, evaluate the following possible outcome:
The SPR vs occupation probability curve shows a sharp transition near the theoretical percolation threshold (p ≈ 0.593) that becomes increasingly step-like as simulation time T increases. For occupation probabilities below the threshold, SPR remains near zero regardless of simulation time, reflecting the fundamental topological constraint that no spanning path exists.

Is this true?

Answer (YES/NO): NO